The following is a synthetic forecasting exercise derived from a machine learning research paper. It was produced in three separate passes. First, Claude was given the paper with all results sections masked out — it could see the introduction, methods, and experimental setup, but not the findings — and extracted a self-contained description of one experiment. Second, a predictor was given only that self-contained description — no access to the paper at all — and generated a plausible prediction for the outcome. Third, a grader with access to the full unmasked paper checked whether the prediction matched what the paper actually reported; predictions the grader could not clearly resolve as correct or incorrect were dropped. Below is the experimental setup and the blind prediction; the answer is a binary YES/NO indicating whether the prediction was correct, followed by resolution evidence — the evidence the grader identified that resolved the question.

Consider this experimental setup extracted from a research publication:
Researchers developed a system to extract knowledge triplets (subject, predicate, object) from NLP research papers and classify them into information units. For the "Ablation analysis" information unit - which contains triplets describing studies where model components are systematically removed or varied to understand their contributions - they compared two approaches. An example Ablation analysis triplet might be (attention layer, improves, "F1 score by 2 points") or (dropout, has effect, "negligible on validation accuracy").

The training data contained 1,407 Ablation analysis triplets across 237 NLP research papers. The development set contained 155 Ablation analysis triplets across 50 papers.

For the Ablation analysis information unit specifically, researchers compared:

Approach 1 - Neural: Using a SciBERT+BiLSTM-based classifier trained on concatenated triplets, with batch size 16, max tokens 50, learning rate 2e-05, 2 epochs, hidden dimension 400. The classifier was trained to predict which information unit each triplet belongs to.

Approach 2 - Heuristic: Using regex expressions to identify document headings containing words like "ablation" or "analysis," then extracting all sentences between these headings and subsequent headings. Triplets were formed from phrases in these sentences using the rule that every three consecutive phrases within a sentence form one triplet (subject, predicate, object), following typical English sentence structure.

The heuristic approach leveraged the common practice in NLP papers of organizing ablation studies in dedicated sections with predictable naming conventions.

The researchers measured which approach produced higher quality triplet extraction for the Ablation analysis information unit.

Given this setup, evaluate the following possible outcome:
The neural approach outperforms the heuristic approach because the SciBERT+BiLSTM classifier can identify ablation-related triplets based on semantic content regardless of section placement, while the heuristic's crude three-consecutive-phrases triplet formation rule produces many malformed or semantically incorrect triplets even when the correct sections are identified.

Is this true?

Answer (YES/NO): NO